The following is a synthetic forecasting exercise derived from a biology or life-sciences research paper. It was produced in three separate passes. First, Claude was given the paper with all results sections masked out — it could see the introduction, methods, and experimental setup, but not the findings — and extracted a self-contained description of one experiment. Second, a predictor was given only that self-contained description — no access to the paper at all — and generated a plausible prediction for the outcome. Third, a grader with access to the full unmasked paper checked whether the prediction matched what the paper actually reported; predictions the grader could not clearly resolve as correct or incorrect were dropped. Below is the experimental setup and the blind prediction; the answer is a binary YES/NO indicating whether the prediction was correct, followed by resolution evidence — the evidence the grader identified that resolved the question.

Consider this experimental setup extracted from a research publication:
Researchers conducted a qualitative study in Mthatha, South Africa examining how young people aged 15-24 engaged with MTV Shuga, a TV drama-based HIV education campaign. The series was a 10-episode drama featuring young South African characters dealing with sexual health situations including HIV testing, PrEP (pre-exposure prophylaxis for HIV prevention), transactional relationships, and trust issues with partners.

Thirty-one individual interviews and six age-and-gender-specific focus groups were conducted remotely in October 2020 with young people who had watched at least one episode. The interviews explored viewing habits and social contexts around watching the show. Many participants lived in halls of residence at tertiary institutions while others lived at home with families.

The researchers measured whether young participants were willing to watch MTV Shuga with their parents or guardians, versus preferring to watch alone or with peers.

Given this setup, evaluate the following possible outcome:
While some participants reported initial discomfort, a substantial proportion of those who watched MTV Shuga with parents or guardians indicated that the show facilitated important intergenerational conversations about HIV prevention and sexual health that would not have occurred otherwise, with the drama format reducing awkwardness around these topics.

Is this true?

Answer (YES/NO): NO